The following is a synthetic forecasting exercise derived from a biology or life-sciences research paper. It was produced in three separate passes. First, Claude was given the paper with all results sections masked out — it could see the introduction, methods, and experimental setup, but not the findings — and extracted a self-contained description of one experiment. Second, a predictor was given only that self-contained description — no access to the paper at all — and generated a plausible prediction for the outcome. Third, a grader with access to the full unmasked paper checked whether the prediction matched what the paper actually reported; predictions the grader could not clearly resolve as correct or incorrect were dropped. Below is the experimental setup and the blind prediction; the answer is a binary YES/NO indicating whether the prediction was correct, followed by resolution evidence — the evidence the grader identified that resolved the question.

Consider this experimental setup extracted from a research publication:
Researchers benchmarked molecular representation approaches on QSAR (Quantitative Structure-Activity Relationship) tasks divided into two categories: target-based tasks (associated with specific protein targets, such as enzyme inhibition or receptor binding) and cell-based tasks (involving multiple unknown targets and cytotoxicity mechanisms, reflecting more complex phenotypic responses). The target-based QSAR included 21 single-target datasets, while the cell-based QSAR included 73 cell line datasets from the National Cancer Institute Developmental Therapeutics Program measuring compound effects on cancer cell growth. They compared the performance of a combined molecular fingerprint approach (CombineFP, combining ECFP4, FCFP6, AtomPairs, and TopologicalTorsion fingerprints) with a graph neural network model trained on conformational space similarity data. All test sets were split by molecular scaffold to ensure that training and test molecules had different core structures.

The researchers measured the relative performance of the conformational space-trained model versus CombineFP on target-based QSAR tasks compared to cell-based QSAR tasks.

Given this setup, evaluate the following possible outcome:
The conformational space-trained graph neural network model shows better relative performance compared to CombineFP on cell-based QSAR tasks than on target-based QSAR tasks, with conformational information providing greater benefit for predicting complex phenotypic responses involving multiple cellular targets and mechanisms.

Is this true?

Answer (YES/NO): YES